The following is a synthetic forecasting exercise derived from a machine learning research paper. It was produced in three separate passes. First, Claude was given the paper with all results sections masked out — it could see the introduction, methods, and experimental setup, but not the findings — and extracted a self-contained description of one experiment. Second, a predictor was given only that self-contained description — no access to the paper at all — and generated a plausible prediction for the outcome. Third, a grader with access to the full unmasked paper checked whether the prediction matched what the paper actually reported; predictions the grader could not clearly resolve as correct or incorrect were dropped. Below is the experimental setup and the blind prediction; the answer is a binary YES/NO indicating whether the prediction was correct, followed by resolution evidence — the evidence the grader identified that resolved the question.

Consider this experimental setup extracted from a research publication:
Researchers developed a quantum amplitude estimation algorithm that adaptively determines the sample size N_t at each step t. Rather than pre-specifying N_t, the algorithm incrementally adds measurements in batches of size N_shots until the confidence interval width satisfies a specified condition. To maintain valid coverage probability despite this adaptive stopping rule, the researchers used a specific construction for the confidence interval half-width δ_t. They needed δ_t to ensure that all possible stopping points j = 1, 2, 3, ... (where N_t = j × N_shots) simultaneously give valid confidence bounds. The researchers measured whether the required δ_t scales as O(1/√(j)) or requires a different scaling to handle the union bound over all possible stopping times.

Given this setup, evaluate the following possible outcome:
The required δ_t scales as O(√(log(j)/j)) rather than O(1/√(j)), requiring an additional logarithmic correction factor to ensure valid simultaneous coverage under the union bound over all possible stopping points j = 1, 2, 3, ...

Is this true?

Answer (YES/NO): YES